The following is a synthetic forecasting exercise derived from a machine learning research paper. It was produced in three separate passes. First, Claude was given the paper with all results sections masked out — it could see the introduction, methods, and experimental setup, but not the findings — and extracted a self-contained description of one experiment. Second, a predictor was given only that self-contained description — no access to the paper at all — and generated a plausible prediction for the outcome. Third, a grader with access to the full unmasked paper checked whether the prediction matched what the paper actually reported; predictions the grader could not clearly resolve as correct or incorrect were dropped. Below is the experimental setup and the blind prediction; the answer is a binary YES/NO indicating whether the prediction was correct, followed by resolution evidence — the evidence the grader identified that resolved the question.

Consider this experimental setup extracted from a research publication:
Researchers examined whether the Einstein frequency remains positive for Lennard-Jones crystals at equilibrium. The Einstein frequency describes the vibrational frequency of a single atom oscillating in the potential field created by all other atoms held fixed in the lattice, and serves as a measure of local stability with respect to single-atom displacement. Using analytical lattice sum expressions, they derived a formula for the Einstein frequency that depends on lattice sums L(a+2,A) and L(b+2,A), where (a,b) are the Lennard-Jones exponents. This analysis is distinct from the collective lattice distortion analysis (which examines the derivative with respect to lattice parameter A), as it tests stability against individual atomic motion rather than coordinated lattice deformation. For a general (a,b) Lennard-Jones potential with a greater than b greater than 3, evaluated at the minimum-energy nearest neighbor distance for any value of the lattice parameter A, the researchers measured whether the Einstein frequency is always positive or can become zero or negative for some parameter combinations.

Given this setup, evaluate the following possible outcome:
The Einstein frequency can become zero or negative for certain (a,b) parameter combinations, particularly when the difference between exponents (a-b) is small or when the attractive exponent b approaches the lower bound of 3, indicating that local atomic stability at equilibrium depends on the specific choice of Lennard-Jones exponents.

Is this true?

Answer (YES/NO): NO